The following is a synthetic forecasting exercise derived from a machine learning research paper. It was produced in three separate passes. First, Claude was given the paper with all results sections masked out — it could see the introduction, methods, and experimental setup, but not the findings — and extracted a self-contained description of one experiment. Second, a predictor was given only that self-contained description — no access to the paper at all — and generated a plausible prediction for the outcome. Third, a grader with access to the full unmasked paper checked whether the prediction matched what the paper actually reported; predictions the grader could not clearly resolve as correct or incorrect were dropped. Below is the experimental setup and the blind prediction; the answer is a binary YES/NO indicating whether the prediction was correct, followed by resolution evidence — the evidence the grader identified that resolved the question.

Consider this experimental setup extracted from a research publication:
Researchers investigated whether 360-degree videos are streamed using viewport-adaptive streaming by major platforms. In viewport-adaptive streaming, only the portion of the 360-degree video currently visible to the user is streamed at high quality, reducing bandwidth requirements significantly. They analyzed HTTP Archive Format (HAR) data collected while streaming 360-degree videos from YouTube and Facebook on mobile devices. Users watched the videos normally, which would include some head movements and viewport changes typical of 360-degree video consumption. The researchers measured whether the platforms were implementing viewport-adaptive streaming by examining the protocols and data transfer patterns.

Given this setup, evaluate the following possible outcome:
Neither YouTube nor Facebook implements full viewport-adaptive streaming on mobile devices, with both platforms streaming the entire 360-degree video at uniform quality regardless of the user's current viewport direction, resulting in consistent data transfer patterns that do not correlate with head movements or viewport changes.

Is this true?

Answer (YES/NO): YES